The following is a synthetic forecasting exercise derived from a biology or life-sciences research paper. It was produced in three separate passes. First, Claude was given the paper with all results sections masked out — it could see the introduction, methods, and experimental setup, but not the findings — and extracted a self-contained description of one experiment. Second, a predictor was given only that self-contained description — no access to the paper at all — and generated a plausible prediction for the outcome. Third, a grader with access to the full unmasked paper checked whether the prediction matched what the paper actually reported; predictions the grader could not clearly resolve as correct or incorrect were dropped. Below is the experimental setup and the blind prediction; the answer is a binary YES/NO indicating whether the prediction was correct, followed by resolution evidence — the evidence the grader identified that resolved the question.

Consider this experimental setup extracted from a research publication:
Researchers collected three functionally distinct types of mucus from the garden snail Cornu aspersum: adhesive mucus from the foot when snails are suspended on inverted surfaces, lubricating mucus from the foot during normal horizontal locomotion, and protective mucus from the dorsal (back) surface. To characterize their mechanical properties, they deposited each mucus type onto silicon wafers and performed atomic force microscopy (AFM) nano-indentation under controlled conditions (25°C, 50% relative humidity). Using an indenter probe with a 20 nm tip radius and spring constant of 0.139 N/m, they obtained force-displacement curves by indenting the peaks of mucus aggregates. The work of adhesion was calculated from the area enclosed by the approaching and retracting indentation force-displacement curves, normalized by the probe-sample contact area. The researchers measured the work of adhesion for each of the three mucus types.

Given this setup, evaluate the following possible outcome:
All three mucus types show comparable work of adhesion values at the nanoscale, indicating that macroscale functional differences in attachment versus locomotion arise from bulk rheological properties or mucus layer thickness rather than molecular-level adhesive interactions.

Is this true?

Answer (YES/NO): NO